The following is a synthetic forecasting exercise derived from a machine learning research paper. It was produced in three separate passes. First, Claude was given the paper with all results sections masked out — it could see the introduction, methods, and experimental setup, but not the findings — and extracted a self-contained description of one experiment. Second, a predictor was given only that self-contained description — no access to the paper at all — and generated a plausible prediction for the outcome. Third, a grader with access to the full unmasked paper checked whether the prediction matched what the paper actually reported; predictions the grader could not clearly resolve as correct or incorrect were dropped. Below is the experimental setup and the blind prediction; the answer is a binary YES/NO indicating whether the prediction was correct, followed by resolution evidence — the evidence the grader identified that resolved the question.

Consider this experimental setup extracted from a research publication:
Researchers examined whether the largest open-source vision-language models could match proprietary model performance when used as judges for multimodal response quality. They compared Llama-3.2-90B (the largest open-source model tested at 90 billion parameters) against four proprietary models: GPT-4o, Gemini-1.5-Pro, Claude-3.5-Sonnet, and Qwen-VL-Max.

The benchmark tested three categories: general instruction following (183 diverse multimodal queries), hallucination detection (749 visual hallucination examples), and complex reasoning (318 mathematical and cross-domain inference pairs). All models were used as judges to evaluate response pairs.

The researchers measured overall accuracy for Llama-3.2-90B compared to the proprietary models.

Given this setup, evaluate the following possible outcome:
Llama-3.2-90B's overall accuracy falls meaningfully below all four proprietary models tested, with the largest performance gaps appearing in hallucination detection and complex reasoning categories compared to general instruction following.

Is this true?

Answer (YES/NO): NO